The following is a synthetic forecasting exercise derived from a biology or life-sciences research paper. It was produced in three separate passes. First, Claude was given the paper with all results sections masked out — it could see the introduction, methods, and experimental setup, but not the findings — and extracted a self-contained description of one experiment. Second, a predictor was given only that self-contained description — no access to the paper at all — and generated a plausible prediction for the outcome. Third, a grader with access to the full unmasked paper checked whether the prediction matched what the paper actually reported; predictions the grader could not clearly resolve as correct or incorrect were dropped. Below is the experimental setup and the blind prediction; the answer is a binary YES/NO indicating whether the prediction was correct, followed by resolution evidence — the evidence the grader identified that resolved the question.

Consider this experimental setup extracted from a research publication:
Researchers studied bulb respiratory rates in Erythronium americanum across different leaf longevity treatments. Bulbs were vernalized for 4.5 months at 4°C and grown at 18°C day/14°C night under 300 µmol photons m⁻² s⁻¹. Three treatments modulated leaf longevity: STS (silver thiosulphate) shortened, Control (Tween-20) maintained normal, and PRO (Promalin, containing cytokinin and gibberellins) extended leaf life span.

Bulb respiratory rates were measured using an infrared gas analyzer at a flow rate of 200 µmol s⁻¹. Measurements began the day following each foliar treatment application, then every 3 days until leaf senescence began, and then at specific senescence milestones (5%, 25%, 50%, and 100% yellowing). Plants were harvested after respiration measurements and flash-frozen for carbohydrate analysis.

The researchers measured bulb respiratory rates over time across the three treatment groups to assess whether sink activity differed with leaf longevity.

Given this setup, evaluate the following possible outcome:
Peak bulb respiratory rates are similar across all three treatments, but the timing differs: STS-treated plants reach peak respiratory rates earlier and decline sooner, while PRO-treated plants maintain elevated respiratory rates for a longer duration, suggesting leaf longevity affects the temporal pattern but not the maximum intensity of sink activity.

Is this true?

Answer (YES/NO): YES